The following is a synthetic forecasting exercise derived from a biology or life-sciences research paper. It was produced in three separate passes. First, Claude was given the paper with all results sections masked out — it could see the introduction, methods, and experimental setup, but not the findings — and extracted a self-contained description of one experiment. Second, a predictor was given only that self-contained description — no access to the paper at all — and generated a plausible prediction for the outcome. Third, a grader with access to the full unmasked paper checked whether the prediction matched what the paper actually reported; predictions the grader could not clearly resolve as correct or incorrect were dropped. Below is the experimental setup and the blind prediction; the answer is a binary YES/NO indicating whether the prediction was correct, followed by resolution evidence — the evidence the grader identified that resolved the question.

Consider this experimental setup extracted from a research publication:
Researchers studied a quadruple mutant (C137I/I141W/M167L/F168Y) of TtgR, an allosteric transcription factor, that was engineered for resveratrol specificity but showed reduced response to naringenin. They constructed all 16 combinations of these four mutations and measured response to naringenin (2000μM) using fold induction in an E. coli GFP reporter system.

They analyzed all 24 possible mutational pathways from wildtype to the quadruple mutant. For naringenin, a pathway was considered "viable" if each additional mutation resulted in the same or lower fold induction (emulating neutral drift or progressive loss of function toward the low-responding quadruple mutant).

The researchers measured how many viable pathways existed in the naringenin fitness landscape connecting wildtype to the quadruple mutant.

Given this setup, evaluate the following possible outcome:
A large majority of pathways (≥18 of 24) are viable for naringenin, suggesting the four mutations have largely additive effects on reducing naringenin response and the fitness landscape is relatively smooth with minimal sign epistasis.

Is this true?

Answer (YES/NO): NO